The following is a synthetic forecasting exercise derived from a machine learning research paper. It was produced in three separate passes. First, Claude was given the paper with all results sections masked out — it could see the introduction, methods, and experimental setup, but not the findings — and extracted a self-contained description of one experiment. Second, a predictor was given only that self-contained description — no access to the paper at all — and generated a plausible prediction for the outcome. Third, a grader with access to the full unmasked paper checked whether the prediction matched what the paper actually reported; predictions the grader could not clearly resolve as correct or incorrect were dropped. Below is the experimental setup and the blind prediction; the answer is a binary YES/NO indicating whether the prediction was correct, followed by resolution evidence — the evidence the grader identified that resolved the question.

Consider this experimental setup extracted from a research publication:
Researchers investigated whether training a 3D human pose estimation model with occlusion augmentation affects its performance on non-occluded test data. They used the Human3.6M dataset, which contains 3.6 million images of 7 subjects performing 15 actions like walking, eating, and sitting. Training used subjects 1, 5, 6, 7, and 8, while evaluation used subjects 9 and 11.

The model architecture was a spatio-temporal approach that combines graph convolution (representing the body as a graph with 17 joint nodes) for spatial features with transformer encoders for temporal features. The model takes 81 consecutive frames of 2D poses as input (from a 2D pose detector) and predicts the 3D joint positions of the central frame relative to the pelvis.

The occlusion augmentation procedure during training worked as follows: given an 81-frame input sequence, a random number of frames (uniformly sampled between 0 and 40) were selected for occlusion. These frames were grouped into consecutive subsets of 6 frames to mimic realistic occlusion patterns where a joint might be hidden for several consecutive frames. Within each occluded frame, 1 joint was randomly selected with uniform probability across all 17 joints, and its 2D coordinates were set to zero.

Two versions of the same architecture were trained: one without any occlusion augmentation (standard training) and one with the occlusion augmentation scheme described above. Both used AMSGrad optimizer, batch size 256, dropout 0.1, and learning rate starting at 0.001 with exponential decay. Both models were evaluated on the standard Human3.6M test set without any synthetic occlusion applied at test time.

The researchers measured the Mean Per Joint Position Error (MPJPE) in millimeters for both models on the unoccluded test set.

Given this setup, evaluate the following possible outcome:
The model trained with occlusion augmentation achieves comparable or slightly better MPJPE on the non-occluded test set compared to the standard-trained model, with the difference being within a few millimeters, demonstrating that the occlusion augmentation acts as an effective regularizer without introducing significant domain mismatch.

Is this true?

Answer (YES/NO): YES